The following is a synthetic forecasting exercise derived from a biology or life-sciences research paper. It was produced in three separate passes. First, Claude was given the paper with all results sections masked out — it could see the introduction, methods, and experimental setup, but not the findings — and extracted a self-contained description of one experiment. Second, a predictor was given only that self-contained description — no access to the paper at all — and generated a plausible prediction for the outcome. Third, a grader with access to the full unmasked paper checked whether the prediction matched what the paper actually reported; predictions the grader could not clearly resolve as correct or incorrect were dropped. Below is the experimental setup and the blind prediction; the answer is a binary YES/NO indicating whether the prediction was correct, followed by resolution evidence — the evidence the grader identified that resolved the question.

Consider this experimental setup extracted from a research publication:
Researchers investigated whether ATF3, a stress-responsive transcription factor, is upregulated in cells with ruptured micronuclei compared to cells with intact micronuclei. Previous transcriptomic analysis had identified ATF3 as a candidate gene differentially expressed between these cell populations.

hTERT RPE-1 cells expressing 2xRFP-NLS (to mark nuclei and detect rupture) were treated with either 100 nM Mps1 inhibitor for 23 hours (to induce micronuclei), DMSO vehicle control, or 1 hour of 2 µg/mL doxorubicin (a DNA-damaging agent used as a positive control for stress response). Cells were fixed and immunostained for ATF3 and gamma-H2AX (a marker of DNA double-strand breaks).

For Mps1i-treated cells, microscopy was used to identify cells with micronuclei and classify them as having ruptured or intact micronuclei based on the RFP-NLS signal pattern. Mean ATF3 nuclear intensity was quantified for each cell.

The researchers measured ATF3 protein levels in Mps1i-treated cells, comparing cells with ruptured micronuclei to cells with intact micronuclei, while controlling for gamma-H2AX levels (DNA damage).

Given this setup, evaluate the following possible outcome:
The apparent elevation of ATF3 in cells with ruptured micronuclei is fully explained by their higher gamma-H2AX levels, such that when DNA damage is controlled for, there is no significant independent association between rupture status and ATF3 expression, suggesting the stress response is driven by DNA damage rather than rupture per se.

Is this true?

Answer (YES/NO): NO